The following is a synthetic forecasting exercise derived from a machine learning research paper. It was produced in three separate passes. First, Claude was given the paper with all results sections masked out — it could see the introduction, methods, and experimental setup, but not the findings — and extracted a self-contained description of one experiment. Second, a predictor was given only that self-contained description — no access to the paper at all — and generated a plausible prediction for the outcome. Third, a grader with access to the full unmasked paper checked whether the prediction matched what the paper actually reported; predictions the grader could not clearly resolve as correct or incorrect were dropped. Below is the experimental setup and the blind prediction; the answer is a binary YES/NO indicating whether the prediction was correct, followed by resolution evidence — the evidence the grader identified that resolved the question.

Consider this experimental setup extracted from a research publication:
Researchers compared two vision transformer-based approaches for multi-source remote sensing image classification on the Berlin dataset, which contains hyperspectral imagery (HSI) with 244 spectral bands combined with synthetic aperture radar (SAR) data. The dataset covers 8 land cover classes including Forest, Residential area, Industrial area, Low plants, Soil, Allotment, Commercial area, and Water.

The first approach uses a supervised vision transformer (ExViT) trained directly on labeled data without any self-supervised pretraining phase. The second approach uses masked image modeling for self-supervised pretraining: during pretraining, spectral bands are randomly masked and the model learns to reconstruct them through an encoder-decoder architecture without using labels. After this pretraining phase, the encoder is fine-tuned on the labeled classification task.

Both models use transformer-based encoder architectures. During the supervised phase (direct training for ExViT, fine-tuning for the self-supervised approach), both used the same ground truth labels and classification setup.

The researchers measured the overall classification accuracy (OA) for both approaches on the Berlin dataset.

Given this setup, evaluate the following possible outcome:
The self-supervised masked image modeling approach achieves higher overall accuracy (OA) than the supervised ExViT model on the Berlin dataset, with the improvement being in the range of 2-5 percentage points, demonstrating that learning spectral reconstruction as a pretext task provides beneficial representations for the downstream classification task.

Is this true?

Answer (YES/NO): NO